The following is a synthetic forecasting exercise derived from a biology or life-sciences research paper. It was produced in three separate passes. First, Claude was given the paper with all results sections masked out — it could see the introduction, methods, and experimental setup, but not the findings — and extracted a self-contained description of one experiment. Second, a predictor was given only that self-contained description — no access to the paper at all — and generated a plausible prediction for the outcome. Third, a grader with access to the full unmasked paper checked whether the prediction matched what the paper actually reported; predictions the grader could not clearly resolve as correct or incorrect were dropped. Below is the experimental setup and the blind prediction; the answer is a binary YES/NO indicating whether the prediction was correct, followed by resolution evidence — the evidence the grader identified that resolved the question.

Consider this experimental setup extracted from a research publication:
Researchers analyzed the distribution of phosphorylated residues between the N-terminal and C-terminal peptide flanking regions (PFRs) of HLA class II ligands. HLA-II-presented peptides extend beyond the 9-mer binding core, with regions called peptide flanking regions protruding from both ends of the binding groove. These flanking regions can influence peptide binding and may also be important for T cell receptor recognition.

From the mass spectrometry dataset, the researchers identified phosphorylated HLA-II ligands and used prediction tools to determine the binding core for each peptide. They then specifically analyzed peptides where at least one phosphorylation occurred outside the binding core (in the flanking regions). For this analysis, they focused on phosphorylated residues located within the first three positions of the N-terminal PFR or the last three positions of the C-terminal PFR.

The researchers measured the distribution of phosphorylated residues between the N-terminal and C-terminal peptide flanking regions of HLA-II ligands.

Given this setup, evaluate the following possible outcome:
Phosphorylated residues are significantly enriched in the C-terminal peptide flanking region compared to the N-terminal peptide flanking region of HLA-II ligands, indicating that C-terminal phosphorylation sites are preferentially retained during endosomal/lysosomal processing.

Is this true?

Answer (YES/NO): YES